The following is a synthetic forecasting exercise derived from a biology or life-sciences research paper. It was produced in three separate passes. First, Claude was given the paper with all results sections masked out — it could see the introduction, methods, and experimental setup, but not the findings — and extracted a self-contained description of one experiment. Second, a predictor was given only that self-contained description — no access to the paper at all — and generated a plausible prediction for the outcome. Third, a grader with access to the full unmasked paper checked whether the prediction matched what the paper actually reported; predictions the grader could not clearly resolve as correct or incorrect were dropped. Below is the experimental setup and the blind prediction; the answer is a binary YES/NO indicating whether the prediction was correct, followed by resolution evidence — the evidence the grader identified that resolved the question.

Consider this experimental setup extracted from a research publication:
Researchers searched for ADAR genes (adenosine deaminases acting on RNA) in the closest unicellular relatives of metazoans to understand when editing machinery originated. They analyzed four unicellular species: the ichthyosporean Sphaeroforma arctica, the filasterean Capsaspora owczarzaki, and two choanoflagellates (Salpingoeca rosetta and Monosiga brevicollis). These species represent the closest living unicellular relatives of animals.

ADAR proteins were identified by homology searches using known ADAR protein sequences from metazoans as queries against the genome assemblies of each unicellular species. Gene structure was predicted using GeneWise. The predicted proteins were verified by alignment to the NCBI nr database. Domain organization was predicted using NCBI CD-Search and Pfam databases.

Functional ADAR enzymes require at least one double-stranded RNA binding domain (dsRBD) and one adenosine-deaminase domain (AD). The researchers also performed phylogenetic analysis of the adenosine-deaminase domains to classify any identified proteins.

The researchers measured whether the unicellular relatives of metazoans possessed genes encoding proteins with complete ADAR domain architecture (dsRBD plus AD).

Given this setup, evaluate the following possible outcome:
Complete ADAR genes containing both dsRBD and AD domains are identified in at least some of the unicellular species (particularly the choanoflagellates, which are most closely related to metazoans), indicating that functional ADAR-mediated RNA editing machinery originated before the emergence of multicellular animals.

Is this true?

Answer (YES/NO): NO